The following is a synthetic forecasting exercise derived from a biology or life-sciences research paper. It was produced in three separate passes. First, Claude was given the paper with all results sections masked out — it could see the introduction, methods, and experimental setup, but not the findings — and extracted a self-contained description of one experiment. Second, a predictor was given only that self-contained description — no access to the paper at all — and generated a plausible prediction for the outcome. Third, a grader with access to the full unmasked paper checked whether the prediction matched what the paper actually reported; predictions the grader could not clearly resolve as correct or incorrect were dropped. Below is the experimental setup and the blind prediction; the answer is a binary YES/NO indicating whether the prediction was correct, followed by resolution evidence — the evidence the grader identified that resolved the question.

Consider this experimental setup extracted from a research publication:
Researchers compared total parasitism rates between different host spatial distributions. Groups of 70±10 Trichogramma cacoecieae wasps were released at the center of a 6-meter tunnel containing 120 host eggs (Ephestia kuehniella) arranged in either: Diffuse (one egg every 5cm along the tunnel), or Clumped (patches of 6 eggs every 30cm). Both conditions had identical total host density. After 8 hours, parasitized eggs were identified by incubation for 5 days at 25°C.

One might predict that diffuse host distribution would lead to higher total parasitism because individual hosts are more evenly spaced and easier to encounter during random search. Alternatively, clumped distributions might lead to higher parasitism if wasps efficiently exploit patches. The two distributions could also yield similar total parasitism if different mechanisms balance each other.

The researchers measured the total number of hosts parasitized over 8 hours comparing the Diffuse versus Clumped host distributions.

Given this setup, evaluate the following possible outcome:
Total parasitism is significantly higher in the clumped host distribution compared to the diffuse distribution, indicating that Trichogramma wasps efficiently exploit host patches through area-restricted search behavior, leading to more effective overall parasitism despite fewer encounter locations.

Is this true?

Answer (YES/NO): NO